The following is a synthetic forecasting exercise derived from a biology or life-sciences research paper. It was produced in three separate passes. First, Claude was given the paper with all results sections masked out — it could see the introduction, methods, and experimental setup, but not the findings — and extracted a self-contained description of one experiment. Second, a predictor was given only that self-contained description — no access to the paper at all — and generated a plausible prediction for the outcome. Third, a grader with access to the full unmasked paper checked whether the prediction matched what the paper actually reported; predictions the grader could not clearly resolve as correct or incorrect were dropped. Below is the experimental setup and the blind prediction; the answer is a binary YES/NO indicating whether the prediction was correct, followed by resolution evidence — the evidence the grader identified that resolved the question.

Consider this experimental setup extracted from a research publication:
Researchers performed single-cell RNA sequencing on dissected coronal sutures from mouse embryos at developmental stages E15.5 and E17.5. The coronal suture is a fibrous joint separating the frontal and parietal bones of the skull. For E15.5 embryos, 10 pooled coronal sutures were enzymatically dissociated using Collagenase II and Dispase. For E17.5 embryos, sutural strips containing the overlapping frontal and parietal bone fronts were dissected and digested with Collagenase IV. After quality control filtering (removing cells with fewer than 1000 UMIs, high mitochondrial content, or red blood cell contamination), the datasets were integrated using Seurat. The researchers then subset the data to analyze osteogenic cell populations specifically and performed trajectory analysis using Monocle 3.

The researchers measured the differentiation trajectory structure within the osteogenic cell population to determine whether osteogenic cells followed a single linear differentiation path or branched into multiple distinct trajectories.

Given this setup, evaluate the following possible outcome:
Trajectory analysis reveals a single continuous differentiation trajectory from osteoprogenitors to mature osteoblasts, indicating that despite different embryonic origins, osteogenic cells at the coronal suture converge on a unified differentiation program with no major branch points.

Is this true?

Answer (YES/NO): NO